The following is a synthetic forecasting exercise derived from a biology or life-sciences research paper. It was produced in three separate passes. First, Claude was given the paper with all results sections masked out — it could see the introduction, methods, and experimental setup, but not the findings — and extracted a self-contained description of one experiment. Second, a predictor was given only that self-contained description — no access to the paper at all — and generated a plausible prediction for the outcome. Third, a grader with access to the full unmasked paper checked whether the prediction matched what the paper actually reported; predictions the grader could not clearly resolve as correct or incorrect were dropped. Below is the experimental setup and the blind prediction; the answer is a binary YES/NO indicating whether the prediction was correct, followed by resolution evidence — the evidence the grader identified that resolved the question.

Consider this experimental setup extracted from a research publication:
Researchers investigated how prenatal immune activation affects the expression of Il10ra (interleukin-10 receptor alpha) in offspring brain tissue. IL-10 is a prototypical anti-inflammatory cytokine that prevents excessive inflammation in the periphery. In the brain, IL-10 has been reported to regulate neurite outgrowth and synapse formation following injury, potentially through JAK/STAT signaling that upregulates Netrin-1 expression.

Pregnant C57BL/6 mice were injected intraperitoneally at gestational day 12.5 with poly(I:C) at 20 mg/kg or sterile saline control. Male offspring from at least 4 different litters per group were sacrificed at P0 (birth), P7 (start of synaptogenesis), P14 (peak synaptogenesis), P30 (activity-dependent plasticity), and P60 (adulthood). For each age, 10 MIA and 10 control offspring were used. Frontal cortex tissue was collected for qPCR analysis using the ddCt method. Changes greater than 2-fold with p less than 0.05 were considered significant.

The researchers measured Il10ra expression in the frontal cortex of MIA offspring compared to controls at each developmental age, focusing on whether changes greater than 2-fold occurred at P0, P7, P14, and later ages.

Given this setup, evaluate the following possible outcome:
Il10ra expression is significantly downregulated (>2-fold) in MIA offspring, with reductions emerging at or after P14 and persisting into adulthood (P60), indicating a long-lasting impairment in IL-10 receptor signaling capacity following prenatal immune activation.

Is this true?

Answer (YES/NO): NO